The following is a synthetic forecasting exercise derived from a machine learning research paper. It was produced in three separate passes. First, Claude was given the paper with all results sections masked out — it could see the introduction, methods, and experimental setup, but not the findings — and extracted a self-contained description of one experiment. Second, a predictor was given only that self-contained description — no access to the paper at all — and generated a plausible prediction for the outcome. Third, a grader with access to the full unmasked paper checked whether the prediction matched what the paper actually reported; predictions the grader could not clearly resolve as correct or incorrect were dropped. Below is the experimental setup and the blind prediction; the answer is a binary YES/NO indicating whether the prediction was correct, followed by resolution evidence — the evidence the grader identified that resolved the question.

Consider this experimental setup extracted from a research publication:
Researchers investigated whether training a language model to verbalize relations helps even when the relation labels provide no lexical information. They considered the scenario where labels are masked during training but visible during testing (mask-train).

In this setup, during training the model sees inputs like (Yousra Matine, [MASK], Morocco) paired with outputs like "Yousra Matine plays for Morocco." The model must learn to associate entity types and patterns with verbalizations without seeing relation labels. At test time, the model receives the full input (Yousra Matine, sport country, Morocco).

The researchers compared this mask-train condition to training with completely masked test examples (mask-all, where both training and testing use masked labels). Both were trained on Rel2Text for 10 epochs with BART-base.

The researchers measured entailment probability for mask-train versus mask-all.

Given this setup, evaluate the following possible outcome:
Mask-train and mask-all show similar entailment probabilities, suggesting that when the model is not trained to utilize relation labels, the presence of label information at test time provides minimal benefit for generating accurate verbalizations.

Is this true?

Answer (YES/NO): NO